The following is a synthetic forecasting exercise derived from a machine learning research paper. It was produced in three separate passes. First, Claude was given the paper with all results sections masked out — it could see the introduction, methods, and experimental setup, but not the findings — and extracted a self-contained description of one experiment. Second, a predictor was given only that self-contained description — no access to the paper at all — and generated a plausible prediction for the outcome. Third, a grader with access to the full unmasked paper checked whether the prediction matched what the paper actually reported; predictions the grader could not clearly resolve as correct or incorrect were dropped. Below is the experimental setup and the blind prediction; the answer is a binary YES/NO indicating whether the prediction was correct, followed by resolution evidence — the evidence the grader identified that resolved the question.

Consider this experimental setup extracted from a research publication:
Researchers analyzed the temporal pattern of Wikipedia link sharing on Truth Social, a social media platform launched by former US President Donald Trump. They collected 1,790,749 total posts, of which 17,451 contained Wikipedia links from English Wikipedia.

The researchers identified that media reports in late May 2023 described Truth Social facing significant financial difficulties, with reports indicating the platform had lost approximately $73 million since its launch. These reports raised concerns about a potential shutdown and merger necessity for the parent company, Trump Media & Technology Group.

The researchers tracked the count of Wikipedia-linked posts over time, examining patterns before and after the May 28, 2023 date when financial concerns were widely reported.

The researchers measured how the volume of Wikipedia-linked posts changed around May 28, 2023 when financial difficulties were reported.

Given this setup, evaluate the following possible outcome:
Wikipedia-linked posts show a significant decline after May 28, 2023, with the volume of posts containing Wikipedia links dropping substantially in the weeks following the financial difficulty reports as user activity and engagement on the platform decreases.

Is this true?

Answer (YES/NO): NO